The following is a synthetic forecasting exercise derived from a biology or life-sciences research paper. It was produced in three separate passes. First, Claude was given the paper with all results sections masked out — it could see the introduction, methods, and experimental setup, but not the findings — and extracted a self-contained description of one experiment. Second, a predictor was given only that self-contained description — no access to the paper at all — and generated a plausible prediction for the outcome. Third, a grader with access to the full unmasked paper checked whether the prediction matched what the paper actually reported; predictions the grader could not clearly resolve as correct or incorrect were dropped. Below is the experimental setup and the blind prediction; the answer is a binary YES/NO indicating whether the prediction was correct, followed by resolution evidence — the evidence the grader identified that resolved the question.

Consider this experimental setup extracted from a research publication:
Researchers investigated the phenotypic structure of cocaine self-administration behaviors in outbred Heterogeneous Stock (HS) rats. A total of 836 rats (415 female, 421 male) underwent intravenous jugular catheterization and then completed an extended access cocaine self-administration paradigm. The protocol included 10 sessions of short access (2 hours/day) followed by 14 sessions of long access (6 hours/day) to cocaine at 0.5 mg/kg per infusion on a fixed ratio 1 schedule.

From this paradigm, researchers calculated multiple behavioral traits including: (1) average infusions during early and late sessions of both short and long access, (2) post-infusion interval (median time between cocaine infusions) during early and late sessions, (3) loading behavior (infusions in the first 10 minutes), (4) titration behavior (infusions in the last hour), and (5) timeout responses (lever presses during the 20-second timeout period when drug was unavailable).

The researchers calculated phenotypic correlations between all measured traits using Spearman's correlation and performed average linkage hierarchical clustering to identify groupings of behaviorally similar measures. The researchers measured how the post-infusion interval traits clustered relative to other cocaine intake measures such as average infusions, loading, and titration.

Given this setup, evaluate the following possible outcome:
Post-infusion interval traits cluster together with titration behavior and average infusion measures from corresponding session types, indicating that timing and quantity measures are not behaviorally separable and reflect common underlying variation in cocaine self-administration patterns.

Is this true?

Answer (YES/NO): NO